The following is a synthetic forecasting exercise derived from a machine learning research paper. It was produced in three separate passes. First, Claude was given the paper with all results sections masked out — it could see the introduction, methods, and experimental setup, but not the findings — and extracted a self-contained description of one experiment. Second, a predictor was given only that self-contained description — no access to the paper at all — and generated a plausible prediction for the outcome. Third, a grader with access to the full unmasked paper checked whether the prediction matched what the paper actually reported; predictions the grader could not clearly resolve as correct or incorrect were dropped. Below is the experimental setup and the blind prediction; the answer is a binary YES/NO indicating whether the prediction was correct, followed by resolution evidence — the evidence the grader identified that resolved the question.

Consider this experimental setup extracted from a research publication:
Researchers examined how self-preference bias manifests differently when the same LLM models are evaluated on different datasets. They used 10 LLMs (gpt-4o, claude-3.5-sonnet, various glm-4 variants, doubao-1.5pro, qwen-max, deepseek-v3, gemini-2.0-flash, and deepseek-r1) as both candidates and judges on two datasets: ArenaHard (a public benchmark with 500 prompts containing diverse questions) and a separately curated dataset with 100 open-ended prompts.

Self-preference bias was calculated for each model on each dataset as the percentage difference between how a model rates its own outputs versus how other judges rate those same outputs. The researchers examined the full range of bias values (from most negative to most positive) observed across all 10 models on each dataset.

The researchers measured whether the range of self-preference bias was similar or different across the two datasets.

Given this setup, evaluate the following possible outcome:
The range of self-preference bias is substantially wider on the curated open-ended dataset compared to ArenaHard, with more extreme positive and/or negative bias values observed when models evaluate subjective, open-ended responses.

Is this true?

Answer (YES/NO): NO